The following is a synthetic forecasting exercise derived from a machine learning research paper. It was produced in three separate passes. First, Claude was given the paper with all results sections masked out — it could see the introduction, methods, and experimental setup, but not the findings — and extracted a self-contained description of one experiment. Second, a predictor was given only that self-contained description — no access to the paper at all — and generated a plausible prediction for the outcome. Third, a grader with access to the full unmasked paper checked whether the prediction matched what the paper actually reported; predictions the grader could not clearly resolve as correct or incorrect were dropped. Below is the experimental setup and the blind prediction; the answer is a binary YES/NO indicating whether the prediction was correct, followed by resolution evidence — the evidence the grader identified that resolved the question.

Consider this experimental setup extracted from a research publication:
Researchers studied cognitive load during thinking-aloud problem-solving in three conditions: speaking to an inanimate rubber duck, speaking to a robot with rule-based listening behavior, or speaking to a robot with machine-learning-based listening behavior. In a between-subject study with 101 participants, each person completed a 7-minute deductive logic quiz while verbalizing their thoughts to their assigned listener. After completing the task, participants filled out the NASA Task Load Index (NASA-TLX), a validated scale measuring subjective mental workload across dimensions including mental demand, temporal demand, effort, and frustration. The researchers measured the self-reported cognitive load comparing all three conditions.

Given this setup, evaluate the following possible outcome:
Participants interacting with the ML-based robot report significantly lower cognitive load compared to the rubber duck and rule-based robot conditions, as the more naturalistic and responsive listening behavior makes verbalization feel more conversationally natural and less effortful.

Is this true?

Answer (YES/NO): NO